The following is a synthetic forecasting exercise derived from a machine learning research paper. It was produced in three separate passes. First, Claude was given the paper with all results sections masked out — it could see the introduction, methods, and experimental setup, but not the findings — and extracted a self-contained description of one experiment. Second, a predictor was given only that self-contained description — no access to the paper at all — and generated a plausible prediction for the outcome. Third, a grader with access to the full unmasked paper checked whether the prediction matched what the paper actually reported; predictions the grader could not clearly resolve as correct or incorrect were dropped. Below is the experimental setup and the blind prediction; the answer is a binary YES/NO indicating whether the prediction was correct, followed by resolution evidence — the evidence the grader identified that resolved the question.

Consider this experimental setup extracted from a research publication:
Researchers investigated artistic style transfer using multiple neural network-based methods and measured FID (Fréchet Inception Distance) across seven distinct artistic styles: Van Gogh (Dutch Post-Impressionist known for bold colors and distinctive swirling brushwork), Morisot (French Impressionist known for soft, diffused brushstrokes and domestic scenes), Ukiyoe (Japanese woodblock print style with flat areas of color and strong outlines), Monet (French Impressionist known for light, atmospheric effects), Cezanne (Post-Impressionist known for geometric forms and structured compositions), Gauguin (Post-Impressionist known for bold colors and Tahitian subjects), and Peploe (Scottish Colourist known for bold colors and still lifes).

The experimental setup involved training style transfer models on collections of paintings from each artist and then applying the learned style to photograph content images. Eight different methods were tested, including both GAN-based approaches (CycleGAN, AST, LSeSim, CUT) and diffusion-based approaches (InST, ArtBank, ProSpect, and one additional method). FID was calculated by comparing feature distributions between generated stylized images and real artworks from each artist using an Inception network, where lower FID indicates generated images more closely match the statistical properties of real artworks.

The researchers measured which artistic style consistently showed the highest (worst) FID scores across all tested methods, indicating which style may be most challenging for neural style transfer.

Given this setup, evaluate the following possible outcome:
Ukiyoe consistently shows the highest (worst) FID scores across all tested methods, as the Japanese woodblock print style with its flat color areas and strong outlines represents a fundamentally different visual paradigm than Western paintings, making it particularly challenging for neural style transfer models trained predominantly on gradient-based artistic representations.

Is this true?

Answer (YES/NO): NO